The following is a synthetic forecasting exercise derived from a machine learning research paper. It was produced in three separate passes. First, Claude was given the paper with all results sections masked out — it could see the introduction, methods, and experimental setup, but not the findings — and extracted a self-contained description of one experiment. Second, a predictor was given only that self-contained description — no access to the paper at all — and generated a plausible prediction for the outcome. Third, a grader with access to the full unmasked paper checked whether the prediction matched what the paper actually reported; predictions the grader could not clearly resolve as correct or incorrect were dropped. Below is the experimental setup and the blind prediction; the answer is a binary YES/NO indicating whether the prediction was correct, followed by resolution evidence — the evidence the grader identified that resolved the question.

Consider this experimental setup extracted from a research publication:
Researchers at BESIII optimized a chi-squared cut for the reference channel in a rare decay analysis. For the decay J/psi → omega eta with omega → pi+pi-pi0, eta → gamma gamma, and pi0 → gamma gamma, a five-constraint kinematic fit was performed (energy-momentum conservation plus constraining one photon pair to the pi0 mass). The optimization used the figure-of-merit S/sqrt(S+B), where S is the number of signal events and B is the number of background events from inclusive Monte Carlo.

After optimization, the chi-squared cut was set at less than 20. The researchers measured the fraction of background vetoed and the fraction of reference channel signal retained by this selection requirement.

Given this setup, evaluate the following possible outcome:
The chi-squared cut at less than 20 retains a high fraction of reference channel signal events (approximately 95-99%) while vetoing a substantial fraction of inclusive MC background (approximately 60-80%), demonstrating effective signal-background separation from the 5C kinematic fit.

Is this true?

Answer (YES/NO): NO